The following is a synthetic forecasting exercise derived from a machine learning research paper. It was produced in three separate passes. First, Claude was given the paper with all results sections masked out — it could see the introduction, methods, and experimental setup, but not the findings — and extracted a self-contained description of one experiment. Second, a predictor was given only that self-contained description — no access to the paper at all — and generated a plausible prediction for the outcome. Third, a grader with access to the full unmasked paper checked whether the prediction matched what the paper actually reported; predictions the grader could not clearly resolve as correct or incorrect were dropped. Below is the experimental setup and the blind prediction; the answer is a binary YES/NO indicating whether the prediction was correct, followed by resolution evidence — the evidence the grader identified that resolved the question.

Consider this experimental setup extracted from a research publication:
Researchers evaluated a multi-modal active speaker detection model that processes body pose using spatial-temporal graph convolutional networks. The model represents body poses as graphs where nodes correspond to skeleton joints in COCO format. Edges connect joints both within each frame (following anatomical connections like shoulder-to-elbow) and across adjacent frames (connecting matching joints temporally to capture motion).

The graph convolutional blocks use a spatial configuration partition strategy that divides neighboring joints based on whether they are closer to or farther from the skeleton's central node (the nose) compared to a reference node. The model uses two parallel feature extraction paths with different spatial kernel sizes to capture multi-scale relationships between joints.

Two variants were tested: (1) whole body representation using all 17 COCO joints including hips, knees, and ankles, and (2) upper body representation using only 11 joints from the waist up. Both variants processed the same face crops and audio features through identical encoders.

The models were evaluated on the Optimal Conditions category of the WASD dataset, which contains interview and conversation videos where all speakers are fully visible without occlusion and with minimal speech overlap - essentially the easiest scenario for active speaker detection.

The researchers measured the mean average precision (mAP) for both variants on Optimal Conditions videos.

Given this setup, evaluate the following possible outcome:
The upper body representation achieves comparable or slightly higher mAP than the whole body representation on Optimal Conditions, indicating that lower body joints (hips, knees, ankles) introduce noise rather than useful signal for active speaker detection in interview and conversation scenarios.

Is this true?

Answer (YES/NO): NO